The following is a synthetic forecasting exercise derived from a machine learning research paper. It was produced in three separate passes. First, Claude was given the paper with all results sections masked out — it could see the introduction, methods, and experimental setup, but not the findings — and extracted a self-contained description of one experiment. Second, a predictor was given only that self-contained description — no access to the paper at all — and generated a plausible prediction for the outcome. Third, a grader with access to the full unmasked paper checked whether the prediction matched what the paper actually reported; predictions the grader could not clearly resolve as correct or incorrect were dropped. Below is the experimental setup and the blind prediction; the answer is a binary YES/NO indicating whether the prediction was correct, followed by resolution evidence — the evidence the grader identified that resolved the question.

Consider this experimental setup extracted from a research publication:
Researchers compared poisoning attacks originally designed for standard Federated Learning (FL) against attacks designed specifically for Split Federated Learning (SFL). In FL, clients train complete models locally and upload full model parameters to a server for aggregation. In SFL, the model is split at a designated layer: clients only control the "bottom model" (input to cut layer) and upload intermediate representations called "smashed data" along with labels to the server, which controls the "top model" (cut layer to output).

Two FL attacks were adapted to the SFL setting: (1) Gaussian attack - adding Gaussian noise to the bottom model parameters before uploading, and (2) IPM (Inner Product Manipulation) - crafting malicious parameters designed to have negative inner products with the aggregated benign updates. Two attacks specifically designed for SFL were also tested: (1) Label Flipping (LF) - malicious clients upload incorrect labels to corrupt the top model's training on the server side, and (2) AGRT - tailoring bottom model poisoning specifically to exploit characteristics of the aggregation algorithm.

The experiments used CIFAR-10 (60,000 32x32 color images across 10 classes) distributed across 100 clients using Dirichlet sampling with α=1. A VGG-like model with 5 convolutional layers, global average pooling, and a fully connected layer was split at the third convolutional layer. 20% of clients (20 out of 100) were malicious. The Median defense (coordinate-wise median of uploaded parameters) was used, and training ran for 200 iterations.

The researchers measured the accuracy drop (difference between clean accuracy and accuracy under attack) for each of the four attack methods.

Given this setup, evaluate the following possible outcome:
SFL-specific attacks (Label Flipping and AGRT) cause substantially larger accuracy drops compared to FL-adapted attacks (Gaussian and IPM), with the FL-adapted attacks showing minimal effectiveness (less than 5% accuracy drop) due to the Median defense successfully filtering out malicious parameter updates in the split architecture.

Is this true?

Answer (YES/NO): NO